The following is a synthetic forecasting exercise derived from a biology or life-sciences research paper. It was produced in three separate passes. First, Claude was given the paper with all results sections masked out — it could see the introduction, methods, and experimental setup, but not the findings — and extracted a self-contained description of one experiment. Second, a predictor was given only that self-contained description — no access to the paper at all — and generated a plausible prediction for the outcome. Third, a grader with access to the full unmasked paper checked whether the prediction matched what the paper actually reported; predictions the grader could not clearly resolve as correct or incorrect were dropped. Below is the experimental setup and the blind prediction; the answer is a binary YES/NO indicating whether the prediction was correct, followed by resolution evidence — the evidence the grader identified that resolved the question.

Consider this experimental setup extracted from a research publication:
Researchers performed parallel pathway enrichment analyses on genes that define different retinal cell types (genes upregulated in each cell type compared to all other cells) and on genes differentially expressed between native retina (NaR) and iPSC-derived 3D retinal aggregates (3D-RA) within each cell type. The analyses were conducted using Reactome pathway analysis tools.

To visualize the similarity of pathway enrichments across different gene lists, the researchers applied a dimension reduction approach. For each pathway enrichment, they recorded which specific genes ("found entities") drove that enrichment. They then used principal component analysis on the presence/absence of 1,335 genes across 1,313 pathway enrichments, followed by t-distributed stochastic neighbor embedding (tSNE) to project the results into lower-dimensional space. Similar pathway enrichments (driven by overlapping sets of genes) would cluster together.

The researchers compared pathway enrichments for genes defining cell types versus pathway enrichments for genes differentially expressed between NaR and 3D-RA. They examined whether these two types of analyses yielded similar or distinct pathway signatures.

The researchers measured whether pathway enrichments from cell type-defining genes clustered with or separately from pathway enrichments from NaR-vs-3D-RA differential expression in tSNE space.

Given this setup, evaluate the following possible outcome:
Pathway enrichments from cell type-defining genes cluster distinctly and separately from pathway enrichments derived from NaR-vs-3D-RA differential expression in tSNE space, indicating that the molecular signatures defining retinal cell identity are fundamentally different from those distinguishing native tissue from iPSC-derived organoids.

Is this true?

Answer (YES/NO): NO